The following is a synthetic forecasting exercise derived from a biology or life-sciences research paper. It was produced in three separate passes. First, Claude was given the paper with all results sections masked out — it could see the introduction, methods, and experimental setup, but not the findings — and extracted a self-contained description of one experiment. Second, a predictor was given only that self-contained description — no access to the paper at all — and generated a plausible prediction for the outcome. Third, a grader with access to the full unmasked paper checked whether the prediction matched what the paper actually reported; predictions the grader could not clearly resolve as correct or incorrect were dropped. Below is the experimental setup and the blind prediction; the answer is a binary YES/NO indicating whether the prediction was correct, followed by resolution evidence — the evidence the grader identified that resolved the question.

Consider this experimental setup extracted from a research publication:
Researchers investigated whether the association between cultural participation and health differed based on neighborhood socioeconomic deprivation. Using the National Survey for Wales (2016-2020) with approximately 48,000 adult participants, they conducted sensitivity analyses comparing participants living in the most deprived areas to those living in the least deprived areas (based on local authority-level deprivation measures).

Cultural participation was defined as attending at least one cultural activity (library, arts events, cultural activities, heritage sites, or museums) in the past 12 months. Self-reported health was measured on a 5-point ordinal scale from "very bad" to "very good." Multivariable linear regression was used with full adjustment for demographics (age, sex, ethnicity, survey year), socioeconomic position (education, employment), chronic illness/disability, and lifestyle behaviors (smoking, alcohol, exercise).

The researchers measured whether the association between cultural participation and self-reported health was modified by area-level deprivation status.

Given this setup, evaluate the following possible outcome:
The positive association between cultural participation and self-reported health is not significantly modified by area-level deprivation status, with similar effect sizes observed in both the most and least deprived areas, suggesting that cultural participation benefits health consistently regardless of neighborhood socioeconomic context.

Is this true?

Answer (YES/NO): YES